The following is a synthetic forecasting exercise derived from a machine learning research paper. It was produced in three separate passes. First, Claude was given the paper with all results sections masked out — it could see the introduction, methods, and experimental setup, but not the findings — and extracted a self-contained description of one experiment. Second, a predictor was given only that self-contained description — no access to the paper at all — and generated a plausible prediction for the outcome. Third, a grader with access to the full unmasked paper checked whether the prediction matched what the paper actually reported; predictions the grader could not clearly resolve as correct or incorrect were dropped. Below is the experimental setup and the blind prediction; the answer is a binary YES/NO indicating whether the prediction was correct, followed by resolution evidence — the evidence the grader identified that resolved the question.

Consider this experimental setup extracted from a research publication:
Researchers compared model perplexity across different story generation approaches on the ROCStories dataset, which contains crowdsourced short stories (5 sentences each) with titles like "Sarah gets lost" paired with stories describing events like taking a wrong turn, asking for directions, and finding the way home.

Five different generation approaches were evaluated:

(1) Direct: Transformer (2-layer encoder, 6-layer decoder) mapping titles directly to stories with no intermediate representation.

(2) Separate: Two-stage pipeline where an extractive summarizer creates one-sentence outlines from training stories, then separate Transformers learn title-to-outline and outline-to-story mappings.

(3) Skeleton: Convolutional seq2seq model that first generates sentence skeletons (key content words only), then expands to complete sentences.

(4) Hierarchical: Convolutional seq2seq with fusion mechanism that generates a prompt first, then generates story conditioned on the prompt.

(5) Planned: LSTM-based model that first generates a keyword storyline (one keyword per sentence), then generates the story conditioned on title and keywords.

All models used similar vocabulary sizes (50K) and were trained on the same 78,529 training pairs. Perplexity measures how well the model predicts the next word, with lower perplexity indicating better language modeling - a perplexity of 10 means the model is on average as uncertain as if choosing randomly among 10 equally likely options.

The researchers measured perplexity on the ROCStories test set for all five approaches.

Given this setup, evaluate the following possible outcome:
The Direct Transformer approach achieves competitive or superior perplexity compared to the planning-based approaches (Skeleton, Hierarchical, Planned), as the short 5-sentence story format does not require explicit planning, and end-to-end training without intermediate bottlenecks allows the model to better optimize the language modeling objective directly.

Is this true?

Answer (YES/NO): YES